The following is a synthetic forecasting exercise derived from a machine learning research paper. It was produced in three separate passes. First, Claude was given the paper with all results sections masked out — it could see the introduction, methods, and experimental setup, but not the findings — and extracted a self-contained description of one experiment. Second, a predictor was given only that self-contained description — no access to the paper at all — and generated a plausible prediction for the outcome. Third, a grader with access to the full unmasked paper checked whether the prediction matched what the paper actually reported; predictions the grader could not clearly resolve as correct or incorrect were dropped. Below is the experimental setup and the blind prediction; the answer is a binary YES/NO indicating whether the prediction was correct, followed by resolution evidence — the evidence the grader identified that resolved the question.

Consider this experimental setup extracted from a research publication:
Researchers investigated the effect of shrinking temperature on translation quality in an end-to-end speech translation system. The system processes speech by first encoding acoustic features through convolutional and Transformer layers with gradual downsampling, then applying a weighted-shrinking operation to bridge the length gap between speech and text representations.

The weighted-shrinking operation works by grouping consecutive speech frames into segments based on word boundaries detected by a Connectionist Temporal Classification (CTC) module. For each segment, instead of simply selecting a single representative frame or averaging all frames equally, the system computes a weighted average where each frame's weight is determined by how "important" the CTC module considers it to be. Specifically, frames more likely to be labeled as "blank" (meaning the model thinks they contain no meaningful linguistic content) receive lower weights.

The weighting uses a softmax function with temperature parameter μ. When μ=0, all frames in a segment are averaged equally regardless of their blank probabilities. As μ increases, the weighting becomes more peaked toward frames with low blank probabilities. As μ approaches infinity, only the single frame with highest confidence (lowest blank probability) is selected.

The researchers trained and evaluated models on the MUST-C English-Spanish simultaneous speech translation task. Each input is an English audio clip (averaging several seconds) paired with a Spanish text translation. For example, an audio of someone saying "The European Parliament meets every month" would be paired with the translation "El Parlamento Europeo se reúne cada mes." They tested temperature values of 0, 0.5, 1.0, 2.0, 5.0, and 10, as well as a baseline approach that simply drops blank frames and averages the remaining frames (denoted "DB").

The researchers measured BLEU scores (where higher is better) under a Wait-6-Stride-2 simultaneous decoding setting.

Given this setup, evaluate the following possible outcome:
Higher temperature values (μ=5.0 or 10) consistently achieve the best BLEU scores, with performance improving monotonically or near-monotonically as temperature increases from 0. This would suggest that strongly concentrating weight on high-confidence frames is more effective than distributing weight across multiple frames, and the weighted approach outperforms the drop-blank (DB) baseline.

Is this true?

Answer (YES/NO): NO